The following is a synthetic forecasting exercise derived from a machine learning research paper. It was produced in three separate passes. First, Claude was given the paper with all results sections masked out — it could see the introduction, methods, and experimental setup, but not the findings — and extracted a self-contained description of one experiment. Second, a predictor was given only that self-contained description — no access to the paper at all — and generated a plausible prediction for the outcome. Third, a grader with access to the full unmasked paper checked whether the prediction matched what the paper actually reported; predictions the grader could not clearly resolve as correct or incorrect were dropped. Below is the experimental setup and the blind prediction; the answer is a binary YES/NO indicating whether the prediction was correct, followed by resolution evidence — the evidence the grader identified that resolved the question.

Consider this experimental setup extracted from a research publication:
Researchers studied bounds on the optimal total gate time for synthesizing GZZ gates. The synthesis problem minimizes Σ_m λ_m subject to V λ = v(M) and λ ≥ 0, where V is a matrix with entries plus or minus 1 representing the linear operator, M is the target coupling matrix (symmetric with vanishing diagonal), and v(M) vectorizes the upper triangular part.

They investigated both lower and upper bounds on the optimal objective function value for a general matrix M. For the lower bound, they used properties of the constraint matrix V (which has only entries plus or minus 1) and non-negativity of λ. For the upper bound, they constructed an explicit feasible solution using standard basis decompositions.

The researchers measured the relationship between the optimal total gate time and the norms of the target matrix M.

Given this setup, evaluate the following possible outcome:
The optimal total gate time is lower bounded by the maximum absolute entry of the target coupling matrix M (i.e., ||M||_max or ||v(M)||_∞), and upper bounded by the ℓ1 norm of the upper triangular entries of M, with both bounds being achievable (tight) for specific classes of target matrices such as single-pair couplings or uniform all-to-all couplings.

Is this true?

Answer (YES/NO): NO